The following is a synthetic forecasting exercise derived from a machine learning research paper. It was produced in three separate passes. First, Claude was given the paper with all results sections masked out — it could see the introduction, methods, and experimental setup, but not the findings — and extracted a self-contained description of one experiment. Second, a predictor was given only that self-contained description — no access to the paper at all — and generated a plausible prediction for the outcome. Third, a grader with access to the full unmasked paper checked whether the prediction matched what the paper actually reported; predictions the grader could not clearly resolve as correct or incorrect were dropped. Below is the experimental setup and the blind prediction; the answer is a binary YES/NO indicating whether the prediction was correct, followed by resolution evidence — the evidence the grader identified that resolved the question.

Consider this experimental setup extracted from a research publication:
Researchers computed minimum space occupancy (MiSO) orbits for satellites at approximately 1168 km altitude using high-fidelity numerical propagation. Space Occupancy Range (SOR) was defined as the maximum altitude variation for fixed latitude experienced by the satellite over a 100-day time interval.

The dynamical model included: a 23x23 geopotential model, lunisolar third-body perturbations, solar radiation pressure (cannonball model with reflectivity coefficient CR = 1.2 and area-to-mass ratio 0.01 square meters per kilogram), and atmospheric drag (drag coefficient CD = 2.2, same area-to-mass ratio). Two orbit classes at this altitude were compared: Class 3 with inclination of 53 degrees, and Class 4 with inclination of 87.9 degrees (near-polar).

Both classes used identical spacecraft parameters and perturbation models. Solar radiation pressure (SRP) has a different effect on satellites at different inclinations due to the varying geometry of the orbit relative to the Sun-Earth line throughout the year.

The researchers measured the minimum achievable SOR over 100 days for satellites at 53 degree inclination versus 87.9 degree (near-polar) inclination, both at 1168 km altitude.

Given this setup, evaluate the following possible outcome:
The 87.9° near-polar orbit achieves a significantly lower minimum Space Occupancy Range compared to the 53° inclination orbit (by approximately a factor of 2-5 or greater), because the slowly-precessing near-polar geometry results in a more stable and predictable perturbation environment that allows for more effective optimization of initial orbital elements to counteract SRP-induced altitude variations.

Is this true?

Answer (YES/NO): NO